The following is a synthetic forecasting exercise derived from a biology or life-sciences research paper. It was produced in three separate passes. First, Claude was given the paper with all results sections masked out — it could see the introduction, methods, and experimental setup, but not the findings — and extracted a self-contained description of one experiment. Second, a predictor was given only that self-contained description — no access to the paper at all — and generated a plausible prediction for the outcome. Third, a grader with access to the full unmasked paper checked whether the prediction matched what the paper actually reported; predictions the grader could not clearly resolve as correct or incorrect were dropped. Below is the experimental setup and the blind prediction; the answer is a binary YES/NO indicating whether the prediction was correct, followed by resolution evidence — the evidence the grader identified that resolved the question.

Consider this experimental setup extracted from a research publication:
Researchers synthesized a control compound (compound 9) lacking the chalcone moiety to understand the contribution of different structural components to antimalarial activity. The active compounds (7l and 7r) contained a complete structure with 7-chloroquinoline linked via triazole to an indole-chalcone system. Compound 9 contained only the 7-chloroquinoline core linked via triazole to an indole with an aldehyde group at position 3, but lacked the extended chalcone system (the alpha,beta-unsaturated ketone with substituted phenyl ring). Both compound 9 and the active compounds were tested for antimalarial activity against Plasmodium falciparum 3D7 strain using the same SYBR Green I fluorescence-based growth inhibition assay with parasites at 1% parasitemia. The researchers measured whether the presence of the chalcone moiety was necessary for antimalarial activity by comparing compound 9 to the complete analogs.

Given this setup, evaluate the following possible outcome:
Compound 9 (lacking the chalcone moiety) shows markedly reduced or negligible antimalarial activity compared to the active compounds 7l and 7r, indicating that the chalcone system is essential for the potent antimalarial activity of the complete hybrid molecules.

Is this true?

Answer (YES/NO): YES